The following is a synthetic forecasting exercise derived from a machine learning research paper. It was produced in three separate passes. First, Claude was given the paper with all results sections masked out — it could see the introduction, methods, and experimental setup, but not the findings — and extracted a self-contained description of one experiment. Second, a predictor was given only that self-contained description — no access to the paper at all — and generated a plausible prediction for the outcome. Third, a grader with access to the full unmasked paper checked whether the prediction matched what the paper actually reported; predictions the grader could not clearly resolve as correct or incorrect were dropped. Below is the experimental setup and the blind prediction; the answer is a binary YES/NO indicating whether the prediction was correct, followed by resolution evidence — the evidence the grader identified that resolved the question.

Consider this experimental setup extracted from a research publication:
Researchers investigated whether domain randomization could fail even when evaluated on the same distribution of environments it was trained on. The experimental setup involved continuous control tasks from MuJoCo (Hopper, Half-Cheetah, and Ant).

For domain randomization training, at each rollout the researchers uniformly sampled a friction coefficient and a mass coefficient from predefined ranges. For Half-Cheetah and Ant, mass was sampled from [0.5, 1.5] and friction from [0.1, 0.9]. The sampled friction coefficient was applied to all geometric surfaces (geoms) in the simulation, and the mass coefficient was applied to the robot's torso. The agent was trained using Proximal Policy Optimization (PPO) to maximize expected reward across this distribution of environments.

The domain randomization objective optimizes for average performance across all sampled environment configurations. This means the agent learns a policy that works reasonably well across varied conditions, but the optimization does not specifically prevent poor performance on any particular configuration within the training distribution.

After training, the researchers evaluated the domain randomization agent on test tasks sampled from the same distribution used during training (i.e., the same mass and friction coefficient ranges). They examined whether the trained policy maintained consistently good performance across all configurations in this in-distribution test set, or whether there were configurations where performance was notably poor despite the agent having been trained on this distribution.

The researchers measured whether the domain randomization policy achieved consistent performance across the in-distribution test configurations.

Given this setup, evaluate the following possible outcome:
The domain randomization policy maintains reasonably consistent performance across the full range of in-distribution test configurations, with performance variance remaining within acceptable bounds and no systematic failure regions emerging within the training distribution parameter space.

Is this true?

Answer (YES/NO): NO